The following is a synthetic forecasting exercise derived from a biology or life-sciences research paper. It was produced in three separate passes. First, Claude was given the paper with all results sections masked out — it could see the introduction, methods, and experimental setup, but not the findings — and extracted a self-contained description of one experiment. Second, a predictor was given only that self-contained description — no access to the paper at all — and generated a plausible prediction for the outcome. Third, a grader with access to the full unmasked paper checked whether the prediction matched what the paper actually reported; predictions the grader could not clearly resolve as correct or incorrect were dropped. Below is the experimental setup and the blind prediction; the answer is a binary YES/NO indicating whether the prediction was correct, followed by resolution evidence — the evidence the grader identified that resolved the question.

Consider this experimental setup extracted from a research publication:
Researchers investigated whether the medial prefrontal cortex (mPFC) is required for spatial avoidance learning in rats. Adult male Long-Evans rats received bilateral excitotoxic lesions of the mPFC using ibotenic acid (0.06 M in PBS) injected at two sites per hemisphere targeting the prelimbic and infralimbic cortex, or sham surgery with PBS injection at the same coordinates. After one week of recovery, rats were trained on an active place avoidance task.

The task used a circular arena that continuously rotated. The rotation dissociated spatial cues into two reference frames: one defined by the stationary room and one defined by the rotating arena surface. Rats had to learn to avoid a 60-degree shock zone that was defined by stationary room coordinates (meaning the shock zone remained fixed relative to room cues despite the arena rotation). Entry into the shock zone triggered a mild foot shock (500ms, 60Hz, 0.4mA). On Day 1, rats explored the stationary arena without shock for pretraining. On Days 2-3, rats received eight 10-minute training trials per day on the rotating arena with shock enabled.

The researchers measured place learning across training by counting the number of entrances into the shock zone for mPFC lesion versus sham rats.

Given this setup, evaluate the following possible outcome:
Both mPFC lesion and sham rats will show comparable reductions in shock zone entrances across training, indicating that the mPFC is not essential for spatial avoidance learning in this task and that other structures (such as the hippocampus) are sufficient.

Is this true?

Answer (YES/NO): YES